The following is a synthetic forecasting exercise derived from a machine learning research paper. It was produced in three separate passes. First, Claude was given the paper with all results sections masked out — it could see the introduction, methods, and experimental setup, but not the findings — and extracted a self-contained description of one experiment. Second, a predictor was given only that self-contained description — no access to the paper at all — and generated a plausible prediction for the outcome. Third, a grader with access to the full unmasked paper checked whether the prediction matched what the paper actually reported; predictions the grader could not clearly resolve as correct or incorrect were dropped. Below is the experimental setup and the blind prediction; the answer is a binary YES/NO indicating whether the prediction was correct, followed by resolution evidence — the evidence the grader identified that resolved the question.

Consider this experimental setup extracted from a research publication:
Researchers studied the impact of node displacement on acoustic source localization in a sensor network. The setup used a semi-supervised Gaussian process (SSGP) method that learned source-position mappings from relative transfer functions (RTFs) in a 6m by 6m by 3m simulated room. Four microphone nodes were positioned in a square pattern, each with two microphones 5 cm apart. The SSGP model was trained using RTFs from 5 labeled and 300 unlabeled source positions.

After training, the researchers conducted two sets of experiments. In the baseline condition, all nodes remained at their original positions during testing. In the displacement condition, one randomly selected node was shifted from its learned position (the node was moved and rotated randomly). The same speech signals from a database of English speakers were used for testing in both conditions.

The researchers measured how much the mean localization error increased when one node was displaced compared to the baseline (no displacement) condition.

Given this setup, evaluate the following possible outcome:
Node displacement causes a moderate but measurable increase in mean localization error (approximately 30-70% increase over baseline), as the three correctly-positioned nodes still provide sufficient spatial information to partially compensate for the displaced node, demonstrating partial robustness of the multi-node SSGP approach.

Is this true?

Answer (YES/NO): NO